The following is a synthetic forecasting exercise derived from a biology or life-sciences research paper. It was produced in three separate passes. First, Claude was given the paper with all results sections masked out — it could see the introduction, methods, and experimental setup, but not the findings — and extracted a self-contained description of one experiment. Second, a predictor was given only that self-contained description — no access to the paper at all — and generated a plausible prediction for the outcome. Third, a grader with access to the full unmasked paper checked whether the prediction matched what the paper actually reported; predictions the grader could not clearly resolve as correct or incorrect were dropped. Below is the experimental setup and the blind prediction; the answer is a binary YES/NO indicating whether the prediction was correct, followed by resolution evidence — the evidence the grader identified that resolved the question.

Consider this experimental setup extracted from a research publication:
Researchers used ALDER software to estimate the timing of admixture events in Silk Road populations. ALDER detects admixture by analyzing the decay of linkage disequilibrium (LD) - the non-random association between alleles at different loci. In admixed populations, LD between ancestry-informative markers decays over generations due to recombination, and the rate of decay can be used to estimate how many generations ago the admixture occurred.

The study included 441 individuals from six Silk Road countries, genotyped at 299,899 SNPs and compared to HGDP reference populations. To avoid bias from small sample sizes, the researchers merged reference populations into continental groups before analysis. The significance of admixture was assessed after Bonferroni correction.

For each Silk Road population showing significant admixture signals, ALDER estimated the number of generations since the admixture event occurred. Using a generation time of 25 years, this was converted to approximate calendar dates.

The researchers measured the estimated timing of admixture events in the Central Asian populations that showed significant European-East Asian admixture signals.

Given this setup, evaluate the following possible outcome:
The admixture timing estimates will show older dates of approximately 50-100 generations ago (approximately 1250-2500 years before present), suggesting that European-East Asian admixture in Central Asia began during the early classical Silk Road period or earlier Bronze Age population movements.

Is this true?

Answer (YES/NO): NO